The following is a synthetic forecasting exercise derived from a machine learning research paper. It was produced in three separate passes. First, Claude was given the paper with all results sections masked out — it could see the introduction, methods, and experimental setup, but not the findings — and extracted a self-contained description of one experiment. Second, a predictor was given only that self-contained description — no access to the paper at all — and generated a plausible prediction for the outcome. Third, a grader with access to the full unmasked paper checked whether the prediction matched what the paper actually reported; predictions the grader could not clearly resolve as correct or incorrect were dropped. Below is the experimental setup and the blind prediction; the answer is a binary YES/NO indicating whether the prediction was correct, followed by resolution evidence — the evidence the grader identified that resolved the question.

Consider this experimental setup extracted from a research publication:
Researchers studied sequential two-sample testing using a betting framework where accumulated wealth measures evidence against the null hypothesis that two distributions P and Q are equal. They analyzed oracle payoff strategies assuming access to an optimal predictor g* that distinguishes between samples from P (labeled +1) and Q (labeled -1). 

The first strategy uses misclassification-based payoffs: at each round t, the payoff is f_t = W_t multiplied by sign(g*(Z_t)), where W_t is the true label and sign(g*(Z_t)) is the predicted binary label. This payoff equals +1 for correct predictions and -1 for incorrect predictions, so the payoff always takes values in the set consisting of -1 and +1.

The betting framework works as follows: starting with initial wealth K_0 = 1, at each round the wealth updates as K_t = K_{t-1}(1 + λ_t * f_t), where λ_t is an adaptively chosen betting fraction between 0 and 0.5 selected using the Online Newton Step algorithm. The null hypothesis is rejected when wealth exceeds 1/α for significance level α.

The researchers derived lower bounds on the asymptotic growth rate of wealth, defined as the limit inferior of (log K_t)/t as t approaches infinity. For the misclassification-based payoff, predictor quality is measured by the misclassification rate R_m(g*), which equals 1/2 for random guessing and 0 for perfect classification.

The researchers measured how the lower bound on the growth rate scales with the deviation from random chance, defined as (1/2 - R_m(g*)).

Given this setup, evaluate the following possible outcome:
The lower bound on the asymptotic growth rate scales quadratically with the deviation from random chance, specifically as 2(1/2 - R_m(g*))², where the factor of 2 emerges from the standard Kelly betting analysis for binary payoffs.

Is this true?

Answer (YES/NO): NO